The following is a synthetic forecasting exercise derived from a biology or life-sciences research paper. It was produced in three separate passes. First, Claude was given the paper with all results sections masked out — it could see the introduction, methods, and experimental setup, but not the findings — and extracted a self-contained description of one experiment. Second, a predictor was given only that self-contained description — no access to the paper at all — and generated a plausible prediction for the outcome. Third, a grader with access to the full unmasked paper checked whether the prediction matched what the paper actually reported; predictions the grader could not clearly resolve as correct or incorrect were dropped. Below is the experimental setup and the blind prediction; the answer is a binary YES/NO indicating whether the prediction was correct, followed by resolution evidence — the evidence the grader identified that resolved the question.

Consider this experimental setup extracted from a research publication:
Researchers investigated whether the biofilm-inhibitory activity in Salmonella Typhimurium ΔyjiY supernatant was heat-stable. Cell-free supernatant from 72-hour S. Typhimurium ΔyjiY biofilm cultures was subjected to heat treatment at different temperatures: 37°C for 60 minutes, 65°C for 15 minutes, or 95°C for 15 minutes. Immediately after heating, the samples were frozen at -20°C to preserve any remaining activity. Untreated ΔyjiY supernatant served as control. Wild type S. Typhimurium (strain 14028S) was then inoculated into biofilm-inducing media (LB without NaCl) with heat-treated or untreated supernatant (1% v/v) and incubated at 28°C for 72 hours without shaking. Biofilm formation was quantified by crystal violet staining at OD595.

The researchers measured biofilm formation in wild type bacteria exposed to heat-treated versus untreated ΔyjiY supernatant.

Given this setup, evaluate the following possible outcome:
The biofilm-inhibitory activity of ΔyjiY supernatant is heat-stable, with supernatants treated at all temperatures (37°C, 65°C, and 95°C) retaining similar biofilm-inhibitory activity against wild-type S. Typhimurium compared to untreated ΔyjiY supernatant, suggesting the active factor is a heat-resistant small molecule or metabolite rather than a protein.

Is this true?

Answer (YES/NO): NO